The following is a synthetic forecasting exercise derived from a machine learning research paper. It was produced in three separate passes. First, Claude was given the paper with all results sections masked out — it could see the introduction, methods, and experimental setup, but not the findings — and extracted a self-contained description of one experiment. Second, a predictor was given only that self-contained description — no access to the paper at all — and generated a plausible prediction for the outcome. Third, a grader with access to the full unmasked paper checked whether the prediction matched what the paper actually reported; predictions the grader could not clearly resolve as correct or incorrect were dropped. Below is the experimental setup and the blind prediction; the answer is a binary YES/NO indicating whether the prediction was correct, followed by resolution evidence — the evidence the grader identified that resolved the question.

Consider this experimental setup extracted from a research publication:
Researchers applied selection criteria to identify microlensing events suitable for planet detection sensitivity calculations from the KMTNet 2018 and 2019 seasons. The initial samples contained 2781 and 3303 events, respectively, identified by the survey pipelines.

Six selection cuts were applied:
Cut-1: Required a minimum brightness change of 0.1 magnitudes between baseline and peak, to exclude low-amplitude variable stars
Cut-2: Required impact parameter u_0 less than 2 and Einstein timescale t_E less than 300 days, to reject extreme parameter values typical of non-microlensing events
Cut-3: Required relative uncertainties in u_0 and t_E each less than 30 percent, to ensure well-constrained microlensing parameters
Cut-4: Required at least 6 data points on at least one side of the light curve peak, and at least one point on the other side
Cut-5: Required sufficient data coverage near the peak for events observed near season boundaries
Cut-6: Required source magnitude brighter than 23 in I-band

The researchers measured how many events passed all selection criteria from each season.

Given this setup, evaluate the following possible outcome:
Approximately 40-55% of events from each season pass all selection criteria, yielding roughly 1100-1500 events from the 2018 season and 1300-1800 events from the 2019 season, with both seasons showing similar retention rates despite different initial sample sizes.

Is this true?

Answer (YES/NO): NO